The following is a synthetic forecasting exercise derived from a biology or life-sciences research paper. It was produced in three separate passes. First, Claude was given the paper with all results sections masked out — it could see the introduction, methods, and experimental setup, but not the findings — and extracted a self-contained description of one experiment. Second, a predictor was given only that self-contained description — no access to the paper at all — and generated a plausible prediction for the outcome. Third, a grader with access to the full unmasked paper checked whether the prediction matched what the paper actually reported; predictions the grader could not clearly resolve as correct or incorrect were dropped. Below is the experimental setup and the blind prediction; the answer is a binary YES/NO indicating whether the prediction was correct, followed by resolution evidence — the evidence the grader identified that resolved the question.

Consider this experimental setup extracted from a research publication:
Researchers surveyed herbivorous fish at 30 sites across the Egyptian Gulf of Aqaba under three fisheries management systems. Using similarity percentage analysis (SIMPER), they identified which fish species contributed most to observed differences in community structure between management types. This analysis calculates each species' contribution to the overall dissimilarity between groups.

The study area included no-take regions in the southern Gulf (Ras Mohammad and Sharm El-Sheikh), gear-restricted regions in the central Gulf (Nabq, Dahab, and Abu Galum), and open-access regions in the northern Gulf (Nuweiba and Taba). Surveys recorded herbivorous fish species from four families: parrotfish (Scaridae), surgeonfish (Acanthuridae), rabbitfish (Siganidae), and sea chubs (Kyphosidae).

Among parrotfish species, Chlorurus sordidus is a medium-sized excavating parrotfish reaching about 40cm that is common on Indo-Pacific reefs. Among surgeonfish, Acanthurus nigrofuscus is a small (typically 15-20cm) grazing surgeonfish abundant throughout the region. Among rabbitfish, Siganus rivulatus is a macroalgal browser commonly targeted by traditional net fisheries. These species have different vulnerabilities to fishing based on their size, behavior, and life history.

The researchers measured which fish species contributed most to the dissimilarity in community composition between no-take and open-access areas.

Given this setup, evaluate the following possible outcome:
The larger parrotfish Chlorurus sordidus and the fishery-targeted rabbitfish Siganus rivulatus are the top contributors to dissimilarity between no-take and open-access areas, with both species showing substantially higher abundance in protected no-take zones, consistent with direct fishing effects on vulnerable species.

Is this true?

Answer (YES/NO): NO